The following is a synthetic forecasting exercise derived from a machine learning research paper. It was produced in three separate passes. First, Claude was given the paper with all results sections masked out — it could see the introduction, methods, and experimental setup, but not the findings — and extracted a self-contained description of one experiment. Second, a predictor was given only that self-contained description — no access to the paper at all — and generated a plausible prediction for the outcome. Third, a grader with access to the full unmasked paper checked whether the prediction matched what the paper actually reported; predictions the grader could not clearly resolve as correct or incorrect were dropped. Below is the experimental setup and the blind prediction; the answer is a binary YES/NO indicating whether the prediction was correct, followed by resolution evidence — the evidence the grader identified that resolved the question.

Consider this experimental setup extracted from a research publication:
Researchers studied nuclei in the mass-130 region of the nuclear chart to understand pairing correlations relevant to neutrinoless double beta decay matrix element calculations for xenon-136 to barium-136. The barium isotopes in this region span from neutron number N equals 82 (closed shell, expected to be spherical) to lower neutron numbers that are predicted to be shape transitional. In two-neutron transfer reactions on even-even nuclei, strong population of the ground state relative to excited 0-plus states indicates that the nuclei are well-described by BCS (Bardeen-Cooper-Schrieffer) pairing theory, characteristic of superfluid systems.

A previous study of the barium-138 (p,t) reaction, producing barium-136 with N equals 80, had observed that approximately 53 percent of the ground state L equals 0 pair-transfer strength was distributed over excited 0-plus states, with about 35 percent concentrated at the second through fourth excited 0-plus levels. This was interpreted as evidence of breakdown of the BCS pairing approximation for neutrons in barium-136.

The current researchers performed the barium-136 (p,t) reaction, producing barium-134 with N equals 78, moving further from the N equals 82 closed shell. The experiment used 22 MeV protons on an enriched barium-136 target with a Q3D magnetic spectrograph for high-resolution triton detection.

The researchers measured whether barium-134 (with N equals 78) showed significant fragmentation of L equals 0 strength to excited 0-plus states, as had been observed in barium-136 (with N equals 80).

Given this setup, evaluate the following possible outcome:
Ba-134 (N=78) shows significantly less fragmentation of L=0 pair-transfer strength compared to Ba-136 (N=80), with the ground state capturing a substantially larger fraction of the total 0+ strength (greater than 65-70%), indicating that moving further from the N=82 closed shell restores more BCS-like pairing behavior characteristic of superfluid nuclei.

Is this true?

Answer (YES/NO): NO